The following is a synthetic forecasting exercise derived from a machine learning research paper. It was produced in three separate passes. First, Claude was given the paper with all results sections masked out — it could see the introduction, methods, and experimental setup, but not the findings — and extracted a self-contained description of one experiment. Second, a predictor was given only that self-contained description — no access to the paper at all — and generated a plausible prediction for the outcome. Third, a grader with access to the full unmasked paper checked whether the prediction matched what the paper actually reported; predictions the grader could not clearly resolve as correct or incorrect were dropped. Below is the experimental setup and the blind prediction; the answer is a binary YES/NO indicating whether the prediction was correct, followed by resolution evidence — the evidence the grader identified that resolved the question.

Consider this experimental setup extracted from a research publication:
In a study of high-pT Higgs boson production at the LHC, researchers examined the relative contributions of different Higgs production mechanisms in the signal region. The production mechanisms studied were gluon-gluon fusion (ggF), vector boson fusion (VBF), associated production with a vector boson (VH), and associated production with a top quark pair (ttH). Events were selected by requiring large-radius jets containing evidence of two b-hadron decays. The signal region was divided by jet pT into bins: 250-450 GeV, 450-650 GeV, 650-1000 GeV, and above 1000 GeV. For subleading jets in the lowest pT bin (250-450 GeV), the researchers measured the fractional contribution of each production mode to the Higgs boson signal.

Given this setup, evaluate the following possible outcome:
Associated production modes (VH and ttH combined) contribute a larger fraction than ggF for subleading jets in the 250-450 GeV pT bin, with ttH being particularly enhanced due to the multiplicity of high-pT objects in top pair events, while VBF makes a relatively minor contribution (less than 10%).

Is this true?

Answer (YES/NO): YES